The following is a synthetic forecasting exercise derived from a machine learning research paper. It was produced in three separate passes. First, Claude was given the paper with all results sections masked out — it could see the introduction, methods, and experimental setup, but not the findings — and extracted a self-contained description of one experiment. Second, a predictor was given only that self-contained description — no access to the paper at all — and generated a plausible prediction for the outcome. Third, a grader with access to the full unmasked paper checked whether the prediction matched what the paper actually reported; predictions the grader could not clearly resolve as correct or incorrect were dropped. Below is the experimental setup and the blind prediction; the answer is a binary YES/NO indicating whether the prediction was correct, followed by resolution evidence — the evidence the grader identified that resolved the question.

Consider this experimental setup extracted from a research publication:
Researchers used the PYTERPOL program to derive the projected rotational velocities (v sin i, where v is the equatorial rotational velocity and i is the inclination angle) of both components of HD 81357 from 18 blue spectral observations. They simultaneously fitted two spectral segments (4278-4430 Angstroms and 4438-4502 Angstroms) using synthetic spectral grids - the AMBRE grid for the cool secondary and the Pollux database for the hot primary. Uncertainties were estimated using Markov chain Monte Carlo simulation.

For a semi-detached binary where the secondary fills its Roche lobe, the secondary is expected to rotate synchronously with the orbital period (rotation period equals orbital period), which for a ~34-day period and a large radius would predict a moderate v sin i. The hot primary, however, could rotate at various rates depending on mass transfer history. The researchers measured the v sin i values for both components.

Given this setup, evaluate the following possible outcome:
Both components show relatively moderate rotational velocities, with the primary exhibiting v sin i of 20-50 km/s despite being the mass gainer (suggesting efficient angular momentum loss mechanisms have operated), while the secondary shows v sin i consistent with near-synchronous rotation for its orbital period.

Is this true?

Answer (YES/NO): NO